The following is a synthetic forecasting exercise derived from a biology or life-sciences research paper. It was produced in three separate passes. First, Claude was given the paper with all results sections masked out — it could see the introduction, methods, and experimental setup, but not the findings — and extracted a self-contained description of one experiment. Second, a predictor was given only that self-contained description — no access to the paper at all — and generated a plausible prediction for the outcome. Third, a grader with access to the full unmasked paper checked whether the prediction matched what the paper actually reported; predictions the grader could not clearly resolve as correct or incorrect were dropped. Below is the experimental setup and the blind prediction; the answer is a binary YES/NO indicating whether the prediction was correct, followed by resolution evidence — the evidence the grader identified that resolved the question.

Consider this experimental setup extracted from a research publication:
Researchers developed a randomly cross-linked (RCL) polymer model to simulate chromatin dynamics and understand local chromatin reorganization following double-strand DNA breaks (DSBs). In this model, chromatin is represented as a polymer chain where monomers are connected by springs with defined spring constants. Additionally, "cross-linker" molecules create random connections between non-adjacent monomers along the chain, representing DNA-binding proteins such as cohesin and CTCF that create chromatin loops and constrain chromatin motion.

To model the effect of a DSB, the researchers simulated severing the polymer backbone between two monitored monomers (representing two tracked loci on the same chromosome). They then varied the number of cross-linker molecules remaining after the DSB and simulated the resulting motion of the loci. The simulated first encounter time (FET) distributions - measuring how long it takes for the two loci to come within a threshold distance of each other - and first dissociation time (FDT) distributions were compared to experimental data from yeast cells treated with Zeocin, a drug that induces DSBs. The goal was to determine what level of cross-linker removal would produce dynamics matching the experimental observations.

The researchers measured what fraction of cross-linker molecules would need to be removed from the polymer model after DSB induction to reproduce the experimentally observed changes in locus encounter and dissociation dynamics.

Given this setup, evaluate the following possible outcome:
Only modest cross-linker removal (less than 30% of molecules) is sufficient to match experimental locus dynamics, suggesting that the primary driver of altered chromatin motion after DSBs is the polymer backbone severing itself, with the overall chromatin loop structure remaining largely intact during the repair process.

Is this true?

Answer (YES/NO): YES